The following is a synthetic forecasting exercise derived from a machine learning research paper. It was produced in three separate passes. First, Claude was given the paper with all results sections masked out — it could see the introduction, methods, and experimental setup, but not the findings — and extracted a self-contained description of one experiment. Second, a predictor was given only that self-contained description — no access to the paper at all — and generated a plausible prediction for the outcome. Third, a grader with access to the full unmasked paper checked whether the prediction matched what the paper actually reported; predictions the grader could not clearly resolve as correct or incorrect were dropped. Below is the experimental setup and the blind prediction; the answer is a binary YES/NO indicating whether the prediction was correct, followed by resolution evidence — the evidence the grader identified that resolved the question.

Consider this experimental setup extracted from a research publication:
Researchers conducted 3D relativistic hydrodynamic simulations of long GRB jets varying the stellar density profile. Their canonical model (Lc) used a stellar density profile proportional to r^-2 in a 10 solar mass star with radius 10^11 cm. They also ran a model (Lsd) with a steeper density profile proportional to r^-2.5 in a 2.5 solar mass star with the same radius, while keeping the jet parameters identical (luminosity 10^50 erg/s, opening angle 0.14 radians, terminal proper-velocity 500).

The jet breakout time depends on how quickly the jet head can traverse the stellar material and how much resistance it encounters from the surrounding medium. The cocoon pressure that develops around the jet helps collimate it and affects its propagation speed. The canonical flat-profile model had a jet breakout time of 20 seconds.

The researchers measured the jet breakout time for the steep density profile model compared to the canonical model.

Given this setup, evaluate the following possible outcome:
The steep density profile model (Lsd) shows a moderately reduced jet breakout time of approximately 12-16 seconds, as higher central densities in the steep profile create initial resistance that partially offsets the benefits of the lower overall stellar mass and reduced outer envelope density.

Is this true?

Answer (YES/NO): NO